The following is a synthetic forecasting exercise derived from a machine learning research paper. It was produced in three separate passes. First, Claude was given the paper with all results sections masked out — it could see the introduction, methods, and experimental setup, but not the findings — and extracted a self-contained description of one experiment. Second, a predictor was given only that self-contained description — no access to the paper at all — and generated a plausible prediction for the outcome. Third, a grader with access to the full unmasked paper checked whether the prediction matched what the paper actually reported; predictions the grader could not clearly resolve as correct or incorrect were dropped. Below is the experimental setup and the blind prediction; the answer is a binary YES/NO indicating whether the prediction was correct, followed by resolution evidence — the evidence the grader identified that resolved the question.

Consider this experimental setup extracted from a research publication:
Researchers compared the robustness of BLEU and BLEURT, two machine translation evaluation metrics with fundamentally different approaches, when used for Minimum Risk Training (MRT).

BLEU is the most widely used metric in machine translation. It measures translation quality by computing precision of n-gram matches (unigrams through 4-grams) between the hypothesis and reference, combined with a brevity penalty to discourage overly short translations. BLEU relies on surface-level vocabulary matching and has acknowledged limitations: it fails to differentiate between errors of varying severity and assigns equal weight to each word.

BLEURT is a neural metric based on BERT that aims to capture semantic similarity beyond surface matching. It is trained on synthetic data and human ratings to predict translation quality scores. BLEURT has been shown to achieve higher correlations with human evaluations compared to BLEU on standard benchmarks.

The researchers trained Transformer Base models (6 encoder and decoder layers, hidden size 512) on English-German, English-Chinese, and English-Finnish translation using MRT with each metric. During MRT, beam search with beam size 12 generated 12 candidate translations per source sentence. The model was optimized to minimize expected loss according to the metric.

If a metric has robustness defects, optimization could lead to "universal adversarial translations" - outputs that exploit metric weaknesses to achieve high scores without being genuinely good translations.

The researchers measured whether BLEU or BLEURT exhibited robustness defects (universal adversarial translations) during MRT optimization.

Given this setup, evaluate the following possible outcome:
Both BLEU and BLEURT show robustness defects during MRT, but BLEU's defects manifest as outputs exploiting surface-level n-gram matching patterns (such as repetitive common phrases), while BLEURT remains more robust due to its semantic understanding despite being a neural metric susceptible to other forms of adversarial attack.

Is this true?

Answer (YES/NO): NO